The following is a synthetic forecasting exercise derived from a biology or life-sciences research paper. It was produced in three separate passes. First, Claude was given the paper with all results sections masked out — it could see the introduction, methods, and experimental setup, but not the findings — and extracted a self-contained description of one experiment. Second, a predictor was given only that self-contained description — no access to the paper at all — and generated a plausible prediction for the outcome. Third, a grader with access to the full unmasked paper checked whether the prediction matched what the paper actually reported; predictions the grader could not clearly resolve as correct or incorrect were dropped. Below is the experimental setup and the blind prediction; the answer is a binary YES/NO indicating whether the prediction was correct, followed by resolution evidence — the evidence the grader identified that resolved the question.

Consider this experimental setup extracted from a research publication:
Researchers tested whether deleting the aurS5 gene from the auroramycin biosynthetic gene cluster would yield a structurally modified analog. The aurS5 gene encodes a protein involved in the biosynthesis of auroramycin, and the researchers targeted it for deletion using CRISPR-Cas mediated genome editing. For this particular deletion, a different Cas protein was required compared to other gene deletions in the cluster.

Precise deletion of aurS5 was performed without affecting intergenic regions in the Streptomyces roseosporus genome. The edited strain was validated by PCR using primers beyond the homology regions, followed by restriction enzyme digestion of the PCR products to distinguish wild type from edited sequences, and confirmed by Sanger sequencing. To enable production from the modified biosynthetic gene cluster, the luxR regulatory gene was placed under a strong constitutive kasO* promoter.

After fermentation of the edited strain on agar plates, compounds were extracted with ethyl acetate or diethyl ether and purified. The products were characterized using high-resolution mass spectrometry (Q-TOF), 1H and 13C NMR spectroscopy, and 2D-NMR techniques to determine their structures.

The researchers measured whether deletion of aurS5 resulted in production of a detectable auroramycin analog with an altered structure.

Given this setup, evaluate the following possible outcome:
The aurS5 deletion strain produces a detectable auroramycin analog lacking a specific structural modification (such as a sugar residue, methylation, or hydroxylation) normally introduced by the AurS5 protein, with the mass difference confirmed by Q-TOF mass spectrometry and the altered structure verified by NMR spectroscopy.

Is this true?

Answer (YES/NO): NO